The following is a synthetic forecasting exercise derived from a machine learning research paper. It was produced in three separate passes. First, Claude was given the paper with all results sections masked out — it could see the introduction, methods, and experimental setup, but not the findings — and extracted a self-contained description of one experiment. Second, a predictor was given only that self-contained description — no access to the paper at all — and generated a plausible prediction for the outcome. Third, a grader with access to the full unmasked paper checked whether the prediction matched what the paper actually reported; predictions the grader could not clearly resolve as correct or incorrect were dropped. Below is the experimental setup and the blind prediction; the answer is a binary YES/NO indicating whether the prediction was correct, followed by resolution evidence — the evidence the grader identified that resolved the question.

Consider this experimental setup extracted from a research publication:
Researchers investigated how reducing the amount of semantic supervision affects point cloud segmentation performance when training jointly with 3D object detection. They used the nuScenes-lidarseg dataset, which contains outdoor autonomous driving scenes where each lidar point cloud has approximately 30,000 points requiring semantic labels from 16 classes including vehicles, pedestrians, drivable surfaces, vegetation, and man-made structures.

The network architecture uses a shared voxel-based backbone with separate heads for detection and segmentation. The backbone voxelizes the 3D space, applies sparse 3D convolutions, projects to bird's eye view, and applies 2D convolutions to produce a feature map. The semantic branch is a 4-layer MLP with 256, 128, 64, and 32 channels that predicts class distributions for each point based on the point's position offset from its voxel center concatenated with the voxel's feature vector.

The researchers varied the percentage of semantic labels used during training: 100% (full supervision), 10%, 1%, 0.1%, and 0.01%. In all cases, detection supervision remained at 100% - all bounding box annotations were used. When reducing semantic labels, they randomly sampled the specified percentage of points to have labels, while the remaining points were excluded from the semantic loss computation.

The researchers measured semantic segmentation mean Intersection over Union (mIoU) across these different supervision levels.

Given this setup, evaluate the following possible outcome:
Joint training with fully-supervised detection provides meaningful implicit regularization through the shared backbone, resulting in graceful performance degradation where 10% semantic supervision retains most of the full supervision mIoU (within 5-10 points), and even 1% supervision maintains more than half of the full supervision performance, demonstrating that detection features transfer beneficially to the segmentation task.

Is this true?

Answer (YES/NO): YES